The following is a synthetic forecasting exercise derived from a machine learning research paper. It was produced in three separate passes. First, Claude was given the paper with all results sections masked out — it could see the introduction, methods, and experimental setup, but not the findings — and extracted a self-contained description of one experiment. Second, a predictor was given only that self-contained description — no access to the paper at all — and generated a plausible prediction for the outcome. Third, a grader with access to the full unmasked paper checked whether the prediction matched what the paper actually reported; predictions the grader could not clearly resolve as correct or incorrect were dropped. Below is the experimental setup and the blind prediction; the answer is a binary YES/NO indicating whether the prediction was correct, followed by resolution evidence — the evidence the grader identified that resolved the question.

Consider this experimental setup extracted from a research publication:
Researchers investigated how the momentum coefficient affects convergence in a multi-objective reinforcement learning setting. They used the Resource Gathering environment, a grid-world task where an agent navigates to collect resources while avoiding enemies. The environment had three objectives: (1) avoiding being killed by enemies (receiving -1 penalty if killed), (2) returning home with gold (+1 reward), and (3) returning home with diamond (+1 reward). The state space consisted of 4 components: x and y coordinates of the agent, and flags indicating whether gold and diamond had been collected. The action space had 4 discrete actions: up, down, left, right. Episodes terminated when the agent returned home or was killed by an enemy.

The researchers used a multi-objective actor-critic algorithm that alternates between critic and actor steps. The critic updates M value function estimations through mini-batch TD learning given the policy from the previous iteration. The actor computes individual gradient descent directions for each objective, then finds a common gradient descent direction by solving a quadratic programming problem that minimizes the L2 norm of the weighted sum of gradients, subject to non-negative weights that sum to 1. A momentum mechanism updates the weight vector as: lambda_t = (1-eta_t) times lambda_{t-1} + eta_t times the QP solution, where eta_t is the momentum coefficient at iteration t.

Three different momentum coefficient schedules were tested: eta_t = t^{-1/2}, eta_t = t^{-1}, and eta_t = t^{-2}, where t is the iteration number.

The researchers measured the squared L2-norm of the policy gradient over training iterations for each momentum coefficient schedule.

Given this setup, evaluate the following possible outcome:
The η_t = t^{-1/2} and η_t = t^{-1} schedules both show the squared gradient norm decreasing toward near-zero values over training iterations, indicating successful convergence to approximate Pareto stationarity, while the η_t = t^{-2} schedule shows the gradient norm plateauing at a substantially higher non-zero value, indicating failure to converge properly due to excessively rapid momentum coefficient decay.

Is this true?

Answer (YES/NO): NO